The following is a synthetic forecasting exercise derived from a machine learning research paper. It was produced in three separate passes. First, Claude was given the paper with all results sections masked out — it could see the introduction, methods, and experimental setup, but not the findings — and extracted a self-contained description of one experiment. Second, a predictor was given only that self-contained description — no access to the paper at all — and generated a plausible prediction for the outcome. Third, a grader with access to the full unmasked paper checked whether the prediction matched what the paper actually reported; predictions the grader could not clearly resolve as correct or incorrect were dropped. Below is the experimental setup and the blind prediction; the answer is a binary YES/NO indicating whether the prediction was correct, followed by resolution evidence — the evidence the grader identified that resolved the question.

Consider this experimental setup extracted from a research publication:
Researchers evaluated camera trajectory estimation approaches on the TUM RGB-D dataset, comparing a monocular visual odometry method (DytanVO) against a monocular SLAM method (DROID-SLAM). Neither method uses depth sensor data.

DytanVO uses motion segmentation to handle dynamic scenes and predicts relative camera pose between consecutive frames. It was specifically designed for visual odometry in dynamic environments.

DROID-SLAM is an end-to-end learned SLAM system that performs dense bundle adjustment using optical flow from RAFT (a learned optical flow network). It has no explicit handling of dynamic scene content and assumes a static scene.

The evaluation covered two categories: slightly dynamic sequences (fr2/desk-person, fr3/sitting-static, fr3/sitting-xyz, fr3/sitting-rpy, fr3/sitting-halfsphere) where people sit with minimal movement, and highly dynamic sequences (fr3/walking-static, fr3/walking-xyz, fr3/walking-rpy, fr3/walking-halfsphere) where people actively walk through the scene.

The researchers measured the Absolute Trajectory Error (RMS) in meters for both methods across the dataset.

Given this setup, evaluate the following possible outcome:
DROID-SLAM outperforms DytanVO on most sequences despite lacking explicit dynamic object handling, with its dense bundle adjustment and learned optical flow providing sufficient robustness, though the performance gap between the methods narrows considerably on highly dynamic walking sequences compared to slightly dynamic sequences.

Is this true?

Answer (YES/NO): YES